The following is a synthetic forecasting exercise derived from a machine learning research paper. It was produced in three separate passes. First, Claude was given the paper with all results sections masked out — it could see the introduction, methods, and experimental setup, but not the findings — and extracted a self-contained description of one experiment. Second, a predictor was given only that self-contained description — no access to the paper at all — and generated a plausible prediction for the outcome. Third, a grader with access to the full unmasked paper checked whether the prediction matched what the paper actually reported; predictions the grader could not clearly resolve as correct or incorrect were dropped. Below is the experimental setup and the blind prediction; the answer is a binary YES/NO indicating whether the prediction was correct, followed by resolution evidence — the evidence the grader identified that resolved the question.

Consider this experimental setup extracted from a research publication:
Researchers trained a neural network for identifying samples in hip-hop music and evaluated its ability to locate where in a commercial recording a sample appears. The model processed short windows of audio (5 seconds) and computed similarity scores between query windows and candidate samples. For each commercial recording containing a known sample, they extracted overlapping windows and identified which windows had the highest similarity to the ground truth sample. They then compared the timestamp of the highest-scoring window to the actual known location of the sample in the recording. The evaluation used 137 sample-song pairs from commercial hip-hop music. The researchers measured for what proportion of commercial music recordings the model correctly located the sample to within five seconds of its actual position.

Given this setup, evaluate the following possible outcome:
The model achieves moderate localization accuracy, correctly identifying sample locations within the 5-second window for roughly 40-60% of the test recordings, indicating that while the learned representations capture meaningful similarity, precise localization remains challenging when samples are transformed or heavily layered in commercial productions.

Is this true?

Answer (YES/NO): YES